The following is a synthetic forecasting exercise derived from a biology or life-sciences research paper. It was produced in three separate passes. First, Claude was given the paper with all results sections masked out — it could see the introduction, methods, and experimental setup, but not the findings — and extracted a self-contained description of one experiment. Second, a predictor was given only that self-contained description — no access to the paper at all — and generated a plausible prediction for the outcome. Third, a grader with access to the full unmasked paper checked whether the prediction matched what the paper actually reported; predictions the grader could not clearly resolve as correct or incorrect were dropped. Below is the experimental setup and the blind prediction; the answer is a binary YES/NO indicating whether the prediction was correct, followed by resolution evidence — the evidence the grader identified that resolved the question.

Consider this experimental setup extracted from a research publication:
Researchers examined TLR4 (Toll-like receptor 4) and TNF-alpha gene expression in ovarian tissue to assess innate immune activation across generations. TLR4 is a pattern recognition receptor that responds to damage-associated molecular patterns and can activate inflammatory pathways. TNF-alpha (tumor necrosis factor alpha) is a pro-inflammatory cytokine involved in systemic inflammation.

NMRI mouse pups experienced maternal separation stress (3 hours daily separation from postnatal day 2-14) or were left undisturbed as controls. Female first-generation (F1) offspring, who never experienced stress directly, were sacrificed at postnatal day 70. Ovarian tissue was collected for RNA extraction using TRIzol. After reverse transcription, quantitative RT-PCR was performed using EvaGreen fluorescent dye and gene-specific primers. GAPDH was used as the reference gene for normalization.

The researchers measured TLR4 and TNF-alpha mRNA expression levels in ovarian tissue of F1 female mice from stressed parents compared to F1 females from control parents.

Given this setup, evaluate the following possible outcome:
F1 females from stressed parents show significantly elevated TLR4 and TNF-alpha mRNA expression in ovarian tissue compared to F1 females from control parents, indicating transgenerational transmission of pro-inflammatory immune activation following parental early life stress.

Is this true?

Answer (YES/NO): YES